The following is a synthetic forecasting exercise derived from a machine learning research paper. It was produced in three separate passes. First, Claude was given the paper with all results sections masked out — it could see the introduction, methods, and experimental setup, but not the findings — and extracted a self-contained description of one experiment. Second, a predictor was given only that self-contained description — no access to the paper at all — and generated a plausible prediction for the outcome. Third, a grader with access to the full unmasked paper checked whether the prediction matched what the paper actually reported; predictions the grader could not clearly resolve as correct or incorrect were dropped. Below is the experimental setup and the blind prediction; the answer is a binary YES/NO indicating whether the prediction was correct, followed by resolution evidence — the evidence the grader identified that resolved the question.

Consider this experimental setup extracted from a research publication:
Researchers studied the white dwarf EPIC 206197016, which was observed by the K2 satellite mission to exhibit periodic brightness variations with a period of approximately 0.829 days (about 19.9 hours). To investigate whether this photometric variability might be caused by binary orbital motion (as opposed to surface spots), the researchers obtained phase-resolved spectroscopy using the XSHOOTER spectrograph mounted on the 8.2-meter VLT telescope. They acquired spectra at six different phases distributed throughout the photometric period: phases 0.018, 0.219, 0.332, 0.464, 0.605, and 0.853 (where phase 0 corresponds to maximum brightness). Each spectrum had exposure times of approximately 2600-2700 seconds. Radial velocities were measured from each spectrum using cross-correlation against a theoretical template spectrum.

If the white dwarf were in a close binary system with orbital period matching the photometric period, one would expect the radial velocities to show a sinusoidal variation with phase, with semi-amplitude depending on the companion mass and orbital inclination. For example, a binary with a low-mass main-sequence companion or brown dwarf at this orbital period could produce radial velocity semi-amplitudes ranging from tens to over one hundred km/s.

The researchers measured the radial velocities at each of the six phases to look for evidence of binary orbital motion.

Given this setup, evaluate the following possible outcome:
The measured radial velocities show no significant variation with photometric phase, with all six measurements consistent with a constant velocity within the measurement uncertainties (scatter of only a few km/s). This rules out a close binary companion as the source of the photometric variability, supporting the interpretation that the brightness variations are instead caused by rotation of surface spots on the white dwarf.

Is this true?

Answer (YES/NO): NO